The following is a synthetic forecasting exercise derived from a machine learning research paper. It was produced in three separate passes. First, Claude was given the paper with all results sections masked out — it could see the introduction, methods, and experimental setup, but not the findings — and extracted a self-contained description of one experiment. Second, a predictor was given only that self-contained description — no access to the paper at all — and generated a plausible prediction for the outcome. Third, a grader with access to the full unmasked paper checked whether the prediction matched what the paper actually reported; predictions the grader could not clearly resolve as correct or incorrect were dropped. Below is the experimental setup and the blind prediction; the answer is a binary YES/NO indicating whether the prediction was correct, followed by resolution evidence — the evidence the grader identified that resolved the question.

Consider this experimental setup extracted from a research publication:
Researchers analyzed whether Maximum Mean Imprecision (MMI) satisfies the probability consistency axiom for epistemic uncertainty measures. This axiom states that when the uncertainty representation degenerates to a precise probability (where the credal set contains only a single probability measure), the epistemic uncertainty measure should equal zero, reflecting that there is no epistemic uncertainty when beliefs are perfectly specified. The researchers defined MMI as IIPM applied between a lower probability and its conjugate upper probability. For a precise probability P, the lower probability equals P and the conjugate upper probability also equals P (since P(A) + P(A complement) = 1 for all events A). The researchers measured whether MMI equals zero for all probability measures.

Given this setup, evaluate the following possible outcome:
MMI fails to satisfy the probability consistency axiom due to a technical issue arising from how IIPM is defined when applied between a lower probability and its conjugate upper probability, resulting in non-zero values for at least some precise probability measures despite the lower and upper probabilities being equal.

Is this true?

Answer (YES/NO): NO